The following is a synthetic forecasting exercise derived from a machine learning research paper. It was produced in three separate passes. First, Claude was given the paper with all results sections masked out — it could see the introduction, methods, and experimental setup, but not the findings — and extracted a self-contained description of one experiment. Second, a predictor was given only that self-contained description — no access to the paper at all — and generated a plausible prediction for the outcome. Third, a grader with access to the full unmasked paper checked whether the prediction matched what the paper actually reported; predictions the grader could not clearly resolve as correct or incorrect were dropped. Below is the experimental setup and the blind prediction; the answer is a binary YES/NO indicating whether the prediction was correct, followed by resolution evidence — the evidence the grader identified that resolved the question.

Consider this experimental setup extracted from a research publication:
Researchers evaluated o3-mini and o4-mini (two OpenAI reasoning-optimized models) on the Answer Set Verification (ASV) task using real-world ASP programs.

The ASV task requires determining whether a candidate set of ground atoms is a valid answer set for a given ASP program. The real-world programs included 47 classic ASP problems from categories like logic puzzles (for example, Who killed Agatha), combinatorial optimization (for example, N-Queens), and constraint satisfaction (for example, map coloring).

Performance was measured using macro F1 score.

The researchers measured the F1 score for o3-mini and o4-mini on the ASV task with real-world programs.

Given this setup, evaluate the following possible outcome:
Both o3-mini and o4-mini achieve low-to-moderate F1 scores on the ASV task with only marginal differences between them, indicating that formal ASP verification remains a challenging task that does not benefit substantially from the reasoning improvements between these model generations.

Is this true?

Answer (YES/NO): NO